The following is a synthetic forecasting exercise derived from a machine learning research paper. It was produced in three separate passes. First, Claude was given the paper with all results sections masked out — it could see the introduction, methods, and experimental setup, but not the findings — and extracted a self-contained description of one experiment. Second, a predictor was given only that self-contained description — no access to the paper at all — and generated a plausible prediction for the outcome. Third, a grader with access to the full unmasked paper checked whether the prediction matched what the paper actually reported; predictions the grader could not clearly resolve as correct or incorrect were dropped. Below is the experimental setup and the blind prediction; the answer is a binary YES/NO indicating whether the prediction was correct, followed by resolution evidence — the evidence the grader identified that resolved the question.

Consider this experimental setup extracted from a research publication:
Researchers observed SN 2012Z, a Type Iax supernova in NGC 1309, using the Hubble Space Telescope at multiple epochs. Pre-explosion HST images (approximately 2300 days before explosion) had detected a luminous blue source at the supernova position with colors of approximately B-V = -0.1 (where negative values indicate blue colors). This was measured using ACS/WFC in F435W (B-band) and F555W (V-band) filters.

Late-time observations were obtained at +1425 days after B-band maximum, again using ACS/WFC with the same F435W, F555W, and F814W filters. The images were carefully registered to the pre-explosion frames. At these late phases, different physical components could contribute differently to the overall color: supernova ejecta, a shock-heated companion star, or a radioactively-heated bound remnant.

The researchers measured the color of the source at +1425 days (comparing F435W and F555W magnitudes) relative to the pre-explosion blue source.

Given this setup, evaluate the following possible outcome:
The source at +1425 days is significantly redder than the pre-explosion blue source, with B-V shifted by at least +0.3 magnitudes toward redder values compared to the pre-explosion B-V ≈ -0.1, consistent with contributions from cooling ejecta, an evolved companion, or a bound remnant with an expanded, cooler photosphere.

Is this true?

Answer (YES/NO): NO